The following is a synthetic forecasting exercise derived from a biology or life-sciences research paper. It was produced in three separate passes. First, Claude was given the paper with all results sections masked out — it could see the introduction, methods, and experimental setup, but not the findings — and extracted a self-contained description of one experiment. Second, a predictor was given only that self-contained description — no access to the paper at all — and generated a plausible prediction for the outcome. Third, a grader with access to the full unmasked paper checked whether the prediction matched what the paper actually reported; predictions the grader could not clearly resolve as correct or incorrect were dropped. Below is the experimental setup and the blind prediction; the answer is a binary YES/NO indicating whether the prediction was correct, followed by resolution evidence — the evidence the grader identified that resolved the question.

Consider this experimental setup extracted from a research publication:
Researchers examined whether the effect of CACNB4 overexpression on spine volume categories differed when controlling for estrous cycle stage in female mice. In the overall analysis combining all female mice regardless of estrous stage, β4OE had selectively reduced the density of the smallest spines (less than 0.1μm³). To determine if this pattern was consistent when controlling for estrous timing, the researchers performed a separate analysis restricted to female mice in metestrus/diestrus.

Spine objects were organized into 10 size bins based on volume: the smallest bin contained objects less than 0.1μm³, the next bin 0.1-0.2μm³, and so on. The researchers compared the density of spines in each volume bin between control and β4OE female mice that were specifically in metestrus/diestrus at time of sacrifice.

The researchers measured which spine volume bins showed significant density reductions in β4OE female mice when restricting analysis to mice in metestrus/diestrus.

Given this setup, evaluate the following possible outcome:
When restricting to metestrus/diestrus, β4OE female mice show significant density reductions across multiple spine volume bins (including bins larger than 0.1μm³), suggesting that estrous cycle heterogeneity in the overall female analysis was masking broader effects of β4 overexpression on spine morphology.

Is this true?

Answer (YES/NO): NO